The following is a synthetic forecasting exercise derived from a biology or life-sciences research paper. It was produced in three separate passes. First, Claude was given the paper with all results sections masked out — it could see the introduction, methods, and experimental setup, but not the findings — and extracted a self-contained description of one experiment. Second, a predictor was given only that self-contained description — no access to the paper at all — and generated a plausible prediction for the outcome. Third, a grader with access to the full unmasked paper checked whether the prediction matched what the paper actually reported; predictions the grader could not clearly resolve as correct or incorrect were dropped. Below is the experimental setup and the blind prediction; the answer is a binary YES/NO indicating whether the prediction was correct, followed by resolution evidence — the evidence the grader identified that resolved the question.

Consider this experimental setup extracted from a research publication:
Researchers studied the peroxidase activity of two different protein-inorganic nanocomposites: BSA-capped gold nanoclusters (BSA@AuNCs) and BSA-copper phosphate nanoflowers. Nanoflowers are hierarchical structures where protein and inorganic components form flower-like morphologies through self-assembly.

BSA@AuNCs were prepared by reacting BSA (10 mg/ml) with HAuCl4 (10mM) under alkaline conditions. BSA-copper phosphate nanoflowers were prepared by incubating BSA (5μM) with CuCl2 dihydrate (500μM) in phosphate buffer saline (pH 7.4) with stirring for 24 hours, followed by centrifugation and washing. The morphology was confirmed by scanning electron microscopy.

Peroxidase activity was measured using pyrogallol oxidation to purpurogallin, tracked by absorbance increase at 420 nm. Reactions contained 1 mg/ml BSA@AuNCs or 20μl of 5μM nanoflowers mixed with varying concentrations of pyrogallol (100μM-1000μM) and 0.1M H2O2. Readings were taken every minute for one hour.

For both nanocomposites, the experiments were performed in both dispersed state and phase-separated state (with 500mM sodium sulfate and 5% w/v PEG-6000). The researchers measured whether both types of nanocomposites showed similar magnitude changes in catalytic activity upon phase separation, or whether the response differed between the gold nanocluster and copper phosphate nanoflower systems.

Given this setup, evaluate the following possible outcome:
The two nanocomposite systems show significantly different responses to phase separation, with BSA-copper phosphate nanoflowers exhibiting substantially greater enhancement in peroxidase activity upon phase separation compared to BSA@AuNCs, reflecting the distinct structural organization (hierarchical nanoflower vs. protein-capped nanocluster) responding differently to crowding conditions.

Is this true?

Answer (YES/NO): NO